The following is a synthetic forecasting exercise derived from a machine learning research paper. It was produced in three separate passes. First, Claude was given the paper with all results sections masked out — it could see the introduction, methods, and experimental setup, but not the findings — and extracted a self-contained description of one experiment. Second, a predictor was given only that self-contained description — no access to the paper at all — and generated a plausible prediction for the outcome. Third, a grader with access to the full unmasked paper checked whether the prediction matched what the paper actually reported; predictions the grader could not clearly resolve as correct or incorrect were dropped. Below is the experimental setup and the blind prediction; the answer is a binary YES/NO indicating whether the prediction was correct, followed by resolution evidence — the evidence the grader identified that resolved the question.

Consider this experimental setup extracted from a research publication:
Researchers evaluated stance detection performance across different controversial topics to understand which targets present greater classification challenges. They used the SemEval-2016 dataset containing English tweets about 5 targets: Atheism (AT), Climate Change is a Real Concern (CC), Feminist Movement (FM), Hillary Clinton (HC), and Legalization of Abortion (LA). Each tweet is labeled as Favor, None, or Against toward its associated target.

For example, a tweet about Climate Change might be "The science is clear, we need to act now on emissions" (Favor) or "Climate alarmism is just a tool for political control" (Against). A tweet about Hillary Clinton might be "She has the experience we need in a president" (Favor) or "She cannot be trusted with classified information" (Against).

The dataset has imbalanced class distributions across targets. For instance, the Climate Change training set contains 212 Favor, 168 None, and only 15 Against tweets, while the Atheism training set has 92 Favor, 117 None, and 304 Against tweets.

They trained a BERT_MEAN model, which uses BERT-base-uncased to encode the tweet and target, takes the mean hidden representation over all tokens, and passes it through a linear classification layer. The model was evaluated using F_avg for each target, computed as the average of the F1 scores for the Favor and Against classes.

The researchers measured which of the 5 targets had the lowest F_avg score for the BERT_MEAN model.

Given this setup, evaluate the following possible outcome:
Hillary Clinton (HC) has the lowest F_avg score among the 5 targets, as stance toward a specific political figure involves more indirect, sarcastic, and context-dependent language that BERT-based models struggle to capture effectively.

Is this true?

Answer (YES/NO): NO